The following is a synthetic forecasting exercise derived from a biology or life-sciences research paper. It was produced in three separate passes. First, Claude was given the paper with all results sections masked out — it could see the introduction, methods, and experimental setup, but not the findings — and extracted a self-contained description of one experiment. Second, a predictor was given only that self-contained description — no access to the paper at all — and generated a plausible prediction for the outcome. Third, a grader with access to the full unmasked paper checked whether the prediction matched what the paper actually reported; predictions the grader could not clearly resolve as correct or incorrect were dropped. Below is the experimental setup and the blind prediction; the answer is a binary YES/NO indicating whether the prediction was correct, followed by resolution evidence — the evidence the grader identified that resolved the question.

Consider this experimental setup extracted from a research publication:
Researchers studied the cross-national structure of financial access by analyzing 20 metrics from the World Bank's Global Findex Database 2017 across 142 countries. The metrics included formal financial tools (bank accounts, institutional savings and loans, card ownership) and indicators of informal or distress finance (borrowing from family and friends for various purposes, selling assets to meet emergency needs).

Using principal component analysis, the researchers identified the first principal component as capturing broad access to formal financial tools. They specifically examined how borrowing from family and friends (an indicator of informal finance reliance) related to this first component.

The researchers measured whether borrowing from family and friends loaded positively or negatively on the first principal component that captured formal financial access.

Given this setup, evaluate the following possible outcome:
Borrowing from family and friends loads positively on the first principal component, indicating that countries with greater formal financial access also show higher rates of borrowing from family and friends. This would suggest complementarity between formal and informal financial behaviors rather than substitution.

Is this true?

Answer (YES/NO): NO